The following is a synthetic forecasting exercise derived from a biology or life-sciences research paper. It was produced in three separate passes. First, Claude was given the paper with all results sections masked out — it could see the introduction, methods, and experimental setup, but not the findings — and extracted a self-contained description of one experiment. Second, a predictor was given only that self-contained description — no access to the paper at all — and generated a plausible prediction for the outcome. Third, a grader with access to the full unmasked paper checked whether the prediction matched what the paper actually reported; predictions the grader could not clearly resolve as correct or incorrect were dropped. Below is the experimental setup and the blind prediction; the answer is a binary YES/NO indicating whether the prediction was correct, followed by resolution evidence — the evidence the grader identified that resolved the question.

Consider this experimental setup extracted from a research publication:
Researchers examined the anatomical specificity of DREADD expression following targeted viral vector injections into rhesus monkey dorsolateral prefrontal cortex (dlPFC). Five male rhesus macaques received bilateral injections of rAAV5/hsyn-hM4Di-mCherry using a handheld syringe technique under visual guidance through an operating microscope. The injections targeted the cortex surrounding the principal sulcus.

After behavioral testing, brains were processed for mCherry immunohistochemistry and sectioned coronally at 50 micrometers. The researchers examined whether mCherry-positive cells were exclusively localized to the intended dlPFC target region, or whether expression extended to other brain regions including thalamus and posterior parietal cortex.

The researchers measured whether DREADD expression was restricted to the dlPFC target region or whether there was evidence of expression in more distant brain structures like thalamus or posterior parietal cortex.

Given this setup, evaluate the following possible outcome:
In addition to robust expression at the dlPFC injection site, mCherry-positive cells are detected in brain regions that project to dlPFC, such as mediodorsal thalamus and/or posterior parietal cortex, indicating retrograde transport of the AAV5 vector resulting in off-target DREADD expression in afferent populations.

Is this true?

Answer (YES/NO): NO